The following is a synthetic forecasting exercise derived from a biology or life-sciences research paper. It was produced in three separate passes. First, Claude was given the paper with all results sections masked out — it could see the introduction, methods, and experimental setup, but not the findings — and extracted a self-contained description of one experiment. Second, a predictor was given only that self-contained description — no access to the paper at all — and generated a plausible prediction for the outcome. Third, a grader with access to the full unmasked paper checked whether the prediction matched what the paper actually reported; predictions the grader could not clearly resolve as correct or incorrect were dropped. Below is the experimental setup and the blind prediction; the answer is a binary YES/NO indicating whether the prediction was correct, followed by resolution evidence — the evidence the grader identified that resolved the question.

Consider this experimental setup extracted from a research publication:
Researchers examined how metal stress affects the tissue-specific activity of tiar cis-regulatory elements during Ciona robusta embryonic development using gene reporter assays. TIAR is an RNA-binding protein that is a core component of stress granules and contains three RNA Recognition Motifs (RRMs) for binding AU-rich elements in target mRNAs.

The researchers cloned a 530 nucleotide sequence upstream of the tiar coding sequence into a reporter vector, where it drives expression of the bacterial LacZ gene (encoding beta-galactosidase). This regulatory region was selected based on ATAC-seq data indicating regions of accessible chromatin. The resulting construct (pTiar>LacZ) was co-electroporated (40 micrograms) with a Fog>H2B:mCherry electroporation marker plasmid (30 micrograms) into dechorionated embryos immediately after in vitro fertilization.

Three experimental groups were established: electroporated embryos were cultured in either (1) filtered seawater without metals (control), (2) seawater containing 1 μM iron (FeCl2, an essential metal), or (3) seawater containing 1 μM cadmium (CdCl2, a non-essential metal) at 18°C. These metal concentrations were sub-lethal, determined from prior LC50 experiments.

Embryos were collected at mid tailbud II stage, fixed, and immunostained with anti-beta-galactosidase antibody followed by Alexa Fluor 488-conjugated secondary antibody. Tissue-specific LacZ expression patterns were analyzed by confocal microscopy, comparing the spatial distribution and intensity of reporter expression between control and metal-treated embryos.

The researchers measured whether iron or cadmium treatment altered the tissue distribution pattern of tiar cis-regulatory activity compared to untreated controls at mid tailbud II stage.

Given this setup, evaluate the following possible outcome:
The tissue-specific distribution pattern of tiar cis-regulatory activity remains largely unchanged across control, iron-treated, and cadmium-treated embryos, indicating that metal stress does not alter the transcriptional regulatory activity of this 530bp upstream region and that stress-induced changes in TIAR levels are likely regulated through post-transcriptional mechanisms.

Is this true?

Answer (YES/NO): NO